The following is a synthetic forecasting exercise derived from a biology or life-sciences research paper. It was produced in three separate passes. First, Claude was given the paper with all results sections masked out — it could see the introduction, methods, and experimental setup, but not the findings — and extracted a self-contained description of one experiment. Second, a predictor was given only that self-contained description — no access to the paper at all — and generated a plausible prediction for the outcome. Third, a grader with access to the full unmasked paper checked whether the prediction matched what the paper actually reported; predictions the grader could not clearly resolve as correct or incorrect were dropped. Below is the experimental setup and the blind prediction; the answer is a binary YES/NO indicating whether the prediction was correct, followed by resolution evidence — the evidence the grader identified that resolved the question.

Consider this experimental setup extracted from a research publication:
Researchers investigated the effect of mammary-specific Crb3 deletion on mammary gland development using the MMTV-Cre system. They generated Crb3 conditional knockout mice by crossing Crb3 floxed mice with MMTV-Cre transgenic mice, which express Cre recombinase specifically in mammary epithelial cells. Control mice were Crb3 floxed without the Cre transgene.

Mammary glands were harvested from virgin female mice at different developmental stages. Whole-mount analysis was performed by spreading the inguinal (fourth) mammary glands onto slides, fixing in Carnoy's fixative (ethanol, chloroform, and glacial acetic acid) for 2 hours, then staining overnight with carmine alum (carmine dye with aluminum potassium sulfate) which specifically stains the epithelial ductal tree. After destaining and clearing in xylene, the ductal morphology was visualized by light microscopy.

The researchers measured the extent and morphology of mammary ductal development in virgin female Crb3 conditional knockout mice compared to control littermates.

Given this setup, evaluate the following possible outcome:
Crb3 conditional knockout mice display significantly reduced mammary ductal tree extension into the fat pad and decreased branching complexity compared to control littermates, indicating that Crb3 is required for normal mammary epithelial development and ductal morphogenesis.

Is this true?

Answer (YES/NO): NO